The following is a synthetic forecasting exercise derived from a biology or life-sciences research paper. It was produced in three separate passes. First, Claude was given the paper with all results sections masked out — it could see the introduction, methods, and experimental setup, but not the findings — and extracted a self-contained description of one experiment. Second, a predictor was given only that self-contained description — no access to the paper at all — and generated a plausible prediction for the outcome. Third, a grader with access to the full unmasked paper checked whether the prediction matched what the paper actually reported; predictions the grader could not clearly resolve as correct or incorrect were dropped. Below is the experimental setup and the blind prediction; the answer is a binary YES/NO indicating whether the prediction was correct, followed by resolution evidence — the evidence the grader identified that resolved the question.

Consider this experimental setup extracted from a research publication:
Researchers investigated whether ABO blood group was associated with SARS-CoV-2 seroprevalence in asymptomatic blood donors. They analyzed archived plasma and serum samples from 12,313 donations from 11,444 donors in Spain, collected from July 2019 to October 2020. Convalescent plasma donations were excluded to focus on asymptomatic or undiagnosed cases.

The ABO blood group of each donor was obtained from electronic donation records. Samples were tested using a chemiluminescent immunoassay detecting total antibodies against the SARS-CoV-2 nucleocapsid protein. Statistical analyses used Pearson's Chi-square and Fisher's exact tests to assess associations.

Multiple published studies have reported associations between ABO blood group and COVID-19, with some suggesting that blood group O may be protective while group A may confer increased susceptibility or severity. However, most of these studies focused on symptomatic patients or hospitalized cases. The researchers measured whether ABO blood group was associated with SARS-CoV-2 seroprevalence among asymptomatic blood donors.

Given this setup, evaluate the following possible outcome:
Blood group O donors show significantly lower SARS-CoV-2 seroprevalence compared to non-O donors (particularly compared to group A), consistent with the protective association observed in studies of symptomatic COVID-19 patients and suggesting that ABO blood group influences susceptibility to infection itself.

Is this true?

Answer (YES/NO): NO